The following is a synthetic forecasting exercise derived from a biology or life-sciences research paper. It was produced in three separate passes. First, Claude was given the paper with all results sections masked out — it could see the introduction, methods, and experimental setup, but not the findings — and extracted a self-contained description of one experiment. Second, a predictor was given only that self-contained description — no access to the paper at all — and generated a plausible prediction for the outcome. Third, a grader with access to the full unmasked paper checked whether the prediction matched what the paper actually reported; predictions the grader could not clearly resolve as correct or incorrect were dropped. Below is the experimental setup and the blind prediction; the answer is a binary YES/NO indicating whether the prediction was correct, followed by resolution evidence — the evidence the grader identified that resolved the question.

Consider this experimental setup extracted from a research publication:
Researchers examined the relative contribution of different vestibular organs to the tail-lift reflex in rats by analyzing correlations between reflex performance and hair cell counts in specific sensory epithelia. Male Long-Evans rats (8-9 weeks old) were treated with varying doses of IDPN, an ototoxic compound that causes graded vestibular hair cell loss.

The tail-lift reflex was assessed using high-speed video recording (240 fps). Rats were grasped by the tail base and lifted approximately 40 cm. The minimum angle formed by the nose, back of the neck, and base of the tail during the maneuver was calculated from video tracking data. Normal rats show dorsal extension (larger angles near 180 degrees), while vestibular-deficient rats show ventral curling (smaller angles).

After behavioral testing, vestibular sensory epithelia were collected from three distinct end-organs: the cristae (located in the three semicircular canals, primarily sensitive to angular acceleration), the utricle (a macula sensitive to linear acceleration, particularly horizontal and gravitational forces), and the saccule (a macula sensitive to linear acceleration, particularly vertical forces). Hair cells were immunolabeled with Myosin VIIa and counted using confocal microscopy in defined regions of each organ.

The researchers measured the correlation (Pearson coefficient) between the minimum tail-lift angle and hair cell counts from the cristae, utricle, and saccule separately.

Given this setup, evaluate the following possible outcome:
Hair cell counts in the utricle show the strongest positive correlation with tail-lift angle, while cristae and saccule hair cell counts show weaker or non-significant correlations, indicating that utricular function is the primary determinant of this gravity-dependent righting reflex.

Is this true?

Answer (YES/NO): NO